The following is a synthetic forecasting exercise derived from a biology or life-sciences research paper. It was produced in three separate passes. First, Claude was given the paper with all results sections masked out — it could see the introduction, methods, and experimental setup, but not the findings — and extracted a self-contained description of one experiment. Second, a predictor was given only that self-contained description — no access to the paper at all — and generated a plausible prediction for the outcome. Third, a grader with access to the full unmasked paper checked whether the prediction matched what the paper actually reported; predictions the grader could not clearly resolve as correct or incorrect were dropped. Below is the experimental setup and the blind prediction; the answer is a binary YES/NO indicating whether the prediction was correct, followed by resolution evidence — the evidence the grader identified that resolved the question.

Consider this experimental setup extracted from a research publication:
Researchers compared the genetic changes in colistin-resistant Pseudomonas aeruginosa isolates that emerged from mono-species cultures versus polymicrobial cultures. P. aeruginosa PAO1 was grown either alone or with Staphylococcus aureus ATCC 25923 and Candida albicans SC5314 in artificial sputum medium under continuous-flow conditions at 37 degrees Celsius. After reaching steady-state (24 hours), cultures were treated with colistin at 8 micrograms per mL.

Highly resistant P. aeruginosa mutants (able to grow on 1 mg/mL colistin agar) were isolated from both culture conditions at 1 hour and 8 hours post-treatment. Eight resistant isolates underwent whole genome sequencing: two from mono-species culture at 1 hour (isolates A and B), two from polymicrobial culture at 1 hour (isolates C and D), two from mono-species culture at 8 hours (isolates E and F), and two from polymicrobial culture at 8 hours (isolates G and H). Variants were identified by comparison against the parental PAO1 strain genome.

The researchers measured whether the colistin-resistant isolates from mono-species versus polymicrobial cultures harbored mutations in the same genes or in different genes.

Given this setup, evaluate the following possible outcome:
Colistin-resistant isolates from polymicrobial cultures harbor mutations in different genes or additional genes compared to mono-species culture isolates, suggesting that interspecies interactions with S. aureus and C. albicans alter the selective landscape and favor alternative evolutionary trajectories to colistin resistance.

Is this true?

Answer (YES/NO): NO